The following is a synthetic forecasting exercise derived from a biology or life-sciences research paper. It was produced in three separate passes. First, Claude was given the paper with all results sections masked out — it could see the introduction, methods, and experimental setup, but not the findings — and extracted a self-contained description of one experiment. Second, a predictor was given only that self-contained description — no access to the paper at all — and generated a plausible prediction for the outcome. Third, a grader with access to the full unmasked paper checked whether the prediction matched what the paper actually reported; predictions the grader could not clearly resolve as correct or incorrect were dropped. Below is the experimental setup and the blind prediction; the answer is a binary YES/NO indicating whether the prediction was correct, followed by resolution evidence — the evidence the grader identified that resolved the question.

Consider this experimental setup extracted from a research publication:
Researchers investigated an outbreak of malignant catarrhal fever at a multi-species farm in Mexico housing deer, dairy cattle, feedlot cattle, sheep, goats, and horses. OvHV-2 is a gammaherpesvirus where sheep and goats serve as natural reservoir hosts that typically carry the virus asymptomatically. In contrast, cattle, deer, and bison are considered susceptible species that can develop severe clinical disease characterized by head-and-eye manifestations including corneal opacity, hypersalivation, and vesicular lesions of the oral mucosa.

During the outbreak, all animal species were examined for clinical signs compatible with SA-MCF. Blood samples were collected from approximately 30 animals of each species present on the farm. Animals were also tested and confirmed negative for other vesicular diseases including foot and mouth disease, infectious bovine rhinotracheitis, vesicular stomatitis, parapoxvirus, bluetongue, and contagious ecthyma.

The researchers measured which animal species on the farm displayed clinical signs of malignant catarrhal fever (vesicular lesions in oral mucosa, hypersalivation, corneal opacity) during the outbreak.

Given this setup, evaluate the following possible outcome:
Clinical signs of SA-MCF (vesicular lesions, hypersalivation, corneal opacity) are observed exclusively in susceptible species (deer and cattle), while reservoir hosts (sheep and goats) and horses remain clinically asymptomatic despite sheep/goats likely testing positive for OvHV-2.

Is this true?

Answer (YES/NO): NO